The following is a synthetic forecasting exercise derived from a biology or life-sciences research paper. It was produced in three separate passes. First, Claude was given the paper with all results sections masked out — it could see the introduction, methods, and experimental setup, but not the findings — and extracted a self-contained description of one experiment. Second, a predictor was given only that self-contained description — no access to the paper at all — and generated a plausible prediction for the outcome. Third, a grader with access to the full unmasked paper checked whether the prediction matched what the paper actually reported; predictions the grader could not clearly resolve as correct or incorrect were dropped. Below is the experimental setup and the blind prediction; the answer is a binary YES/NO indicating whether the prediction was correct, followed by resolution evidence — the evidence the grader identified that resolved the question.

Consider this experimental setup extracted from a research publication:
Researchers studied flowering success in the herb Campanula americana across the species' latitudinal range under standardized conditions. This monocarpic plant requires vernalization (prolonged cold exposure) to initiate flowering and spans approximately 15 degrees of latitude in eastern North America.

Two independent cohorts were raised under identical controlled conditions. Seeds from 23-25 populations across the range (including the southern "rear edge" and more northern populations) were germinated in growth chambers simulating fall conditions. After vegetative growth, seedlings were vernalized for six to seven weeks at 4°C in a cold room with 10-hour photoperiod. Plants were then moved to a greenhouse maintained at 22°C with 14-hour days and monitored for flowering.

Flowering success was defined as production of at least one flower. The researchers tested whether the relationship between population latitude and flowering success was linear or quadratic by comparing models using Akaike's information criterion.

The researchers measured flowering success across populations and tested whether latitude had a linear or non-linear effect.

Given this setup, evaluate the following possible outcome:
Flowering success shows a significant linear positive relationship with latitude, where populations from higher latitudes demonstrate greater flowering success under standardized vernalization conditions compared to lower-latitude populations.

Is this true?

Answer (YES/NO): NO